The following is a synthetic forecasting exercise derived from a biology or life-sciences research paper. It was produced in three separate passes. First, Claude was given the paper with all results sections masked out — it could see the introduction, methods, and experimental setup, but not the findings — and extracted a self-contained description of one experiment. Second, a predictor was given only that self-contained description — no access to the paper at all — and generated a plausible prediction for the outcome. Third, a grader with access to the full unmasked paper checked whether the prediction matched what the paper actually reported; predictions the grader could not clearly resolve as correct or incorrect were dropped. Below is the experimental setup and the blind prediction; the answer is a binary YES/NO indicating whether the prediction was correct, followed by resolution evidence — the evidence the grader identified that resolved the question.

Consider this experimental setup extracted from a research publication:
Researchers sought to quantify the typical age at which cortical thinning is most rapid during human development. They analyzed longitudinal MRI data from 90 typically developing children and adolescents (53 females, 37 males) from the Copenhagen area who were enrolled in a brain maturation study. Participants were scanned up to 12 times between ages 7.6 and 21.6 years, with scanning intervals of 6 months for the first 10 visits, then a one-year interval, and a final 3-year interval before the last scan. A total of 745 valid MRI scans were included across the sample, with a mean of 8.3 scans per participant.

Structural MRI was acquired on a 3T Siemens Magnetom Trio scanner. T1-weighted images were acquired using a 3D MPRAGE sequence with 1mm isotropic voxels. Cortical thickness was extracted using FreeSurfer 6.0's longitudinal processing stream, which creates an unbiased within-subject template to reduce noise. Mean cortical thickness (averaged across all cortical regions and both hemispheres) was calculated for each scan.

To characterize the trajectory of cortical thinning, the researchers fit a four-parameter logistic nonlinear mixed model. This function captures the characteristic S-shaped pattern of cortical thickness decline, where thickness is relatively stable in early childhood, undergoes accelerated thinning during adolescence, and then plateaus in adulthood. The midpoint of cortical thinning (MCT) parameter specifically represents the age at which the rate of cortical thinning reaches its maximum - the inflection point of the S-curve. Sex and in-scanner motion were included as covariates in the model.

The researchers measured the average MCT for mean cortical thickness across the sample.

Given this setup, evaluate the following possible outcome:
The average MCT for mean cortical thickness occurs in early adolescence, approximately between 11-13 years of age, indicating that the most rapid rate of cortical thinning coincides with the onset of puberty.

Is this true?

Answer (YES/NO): NO